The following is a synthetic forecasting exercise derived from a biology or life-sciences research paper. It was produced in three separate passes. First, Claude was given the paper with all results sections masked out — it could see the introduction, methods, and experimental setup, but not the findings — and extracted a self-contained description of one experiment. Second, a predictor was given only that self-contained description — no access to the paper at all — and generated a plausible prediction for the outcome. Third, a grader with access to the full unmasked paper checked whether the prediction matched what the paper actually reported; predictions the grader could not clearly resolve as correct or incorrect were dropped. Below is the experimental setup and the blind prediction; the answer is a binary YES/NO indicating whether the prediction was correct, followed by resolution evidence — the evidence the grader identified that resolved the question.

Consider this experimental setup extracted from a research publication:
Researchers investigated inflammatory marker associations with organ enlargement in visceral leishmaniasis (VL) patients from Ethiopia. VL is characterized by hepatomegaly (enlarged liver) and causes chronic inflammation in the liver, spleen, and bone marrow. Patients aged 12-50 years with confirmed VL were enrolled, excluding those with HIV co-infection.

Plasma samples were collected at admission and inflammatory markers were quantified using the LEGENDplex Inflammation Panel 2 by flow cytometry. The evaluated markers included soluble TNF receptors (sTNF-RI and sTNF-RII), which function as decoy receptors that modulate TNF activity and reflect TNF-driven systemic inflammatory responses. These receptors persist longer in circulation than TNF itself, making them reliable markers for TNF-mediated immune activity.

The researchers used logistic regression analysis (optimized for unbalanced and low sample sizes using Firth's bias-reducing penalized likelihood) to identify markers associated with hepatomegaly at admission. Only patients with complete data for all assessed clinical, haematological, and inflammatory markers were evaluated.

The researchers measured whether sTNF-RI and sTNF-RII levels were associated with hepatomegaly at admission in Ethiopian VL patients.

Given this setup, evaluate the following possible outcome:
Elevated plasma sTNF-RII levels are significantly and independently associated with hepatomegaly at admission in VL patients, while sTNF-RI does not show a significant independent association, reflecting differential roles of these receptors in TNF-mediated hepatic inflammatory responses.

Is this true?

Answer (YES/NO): YES